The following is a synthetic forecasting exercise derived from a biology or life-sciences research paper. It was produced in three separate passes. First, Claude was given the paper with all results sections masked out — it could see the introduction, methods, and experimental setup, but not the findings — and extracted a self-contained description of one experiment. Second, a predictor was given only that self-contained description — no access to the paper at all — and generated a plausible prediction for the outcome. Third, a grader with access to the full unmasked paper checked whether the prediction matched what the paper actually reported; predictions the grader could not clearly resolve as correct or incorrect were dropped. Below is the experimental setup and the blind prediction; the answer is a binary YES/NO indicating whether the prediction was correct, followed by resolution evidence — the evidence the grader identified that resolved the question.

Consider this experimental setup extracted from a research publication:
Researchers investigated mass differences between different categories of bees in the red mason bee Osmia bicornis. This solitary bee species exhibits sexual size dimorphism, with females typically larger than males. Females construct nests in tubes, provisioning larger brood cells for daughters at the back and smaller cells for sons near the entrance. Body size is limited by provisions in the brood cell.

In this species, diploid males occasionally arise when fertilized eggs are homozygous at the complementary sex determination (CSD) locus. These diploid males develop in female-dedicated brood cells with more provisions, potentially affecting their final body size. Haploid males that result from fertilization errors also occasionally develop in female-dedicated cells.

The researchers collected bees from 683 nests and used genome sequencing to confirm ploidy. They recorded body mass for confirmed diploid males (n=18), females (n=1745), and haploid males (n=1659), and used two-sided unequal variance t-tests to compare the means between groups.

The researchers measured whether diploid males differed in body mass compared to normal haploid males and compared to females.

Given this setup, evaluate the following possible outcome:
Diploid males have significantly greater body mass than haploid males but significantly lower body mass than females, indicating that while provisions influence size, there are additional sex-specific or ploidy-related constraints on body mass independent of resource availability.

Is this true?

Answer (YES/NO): NO